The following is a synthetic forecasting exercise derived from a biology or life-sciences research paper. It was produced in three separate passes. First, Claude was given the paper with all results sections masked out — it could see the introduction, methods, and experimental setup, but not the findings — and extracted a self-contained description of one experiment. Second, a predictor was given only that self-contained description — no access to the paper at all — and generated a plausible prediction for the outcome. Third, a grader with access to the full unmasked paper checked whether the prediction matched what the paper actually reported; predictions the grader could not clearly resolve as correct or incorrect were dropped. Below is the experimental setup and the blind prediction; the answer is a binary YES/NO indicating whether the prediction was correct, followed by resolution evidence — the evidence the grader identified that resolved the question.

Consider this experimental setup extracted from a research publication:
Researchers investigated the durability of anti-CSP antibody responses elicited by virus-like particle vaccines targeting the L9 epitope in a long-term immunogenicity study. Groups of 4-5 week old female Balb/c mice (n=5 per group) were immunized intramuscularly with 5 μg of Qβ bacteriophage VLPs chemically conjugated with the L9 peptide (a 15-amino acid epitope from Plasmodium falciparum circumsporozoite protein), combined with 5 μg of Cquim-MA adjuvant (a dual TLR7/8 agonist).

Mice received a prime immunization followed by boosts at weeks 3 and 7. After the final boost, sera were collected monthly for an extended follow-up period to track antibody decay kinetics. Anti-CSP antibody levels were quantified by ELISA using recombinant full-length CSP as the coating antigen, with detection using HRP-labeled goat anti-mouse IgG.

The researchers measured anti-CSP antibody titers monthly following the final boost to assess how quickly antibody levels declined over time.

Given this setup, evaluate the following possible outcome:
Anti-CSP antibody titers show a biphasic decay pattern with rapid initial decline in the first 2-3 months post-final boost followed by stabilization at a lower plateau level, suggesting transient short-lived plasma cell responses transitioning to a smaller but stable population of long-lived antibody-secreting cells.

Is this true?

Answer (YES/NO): NO